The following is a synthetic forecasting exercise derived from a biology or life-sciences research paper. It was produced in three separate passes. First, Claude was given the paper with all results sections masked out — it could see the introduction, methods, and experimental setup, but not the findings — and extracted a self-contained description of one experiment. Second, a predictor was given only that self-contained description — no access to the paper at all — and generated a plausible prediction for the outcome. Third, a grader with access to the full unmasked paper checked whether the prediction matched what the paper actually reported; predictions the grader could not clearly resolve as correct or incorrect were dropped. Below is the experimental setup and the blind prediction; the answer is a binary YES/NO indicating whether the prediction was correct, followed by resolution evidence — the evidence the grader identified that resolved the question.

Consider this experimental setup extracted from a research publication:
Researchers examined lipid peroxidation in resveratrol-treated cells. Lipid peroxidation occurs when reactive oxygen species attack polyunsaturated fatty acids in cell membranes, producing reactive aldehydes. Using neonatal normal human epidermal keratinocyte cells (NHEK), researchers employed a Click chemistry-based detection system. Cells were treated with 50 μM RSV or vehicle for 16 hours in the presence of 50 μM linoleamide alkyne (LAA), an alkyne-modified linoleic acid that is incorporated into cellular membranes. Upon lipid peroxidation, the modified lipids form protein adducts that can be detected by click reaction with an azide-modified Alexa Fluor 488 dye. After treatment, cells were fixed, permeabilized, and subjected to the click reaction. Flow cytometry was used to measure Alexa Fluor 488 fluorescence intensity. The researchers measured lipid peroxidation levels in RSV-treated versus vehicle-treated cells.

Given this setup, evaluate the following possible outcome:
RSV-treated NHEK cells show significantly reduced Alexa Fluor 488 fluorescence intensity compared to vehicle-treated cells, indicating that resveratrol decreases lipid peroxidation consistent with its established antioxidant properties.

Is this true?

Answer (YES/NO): NO